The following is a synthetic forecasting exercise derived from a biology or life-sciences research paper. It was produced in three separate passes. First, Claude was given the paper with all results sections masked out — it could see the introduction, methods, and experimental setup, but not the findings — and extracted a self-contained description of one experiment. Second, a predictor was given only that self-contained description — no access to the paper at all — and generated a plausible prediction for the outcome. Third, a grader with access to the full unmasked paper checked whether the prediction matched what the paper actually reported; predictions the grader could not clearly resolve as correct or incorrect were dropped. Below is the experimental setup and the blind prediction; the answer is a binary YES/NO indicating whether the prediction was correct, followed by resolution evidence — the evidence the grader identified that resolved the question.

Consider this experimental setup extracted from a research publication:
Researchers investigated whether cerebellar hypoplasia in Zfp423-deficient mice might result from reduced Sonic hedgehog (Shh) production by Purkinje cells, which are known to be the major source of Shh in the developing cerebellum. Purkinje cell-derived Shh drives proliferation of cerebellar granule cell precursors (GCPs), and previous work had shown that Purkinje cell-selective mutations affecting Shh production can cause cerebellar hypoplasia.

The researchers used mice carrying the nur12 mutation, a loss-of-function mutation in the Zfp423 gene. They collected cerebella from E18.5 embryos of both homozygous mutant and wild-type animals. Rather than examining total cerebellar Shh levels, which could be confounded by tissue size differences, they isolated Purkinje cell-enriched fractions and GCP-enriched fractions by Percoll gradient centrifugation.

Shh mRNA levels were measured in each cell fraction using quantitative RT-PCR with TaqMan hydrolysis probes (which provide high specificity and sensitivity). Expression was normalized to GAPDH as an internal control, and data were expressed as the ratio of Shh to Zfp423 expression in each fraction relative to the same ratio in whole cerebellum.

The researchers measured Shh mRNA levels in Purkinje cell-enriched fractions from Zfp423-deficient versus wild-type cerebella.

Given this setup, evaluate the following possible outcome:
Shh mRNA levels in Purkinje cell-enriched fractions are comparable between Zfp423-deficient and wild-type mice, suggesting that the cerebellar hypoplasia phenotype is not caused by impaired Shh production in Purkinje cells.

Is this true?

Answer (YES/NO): YES